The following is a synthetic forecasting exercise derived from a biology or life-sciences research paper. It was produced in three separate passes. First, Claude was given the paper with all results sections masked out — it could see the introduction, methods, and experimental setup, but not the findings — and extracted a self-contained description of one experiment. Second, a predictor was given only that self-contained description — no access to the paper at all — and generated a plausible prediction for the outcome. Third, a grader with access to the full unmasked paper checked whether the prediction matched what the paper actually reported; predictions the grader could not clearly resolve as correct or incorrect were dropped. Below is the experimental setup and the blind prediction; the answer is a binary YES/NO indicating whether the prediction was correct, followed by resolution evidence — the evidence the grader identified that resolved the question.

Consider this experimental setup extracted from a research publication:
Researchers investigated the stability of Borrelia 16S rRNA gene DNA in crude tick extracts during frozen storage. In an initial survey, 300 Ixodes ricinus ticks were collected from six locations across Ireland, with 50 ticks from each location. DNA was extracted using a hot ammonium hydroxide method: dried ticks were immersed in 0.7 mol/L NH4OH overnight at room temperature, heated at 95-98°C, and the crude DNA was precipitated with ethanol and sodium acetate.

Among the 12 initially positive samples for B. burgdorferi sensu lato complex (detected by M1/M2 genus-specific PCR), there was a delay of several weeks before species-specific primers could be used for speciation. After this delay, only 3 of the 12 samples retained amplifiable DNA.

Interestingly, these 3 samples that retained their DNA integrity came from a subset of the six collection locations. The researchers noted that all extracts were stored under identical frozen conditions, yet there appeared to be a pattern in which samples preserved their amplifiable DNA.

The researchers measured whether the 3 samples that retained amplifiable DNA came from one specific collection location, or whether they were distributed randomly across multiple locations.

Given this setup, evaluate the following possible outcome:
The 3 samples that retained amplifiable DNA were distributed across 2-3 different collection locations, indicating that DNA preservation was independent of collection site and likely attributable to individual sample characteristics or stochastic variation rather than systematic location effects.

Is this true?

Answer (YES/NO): NO